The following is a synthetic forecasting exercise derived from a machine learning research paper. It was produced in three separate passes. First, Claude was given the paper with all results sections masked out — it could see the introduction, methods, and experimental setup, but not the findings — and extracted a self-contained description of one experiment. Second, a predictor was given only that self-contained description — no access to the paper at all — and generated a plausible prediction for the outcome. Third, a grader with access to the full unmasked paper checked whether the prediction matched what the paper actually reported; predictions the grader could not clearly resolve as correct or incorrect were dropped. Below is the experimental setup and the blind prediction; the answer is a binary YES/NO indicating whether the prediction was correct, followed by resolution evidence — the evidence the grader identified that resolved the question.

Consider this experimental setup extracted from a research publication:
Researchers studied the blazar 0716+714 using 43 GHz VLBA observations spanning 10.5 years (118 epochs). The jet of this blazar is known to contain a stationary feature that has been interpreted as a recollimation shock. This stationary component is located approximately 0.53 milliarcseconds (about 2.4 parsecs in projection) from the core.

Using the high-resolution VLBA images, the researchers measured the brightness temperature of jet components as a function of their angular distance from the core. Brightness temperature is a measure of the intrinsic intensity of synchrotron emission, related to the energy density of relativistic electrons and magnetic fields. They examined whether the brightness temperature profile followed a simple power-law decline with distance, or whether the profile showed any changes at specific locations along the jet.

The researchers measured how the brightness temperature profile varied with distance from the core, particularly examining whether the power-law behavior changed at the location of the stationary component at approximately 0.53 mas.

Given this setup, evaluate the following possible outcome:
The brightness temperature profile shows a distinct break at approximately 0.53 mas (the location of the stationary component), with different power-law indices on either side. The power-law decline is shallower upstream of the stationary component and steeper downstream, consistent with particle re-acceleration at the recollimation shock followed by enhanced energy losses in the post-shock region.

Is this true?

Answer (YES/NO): NO